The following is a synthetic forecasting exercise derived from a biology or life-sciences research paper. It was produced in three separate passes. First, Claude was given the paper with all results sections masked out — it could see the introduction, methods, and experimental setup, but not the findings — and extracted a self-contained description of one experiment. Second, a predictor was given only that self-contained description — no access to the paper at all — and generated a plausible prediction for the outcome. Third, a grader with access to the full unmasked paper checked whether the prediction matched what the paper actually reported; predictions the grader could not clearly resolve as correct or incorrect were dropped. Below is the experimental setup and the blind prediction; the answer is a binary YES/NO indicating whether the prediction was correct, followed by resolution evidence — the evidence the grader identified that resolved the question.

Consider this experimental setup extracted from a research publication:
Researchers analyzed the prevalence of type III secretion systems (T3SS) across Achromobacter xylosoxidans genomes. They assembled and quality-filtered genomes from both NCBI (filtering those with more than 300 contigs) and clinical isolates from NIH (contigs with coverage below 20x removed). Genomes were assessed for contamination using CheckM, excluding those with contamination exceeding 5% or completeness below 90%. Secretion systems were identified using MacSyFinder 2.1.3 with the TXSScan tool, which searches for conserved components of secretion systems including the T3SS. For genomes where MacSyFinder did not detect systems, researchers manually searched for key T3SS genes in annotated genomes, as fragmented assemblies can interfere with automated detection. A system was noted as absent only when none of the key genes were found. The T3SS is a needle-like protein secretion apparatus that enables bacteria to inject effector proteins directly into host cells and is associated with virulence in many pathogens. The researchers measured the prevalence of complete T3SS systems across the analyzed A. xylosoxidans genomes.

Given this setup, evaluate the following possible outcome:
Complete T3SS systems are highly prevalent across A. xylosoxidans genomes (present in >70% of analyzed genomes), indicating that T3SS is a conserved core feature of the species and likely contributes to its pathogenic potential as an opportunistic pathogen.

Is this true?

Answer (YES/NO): YES